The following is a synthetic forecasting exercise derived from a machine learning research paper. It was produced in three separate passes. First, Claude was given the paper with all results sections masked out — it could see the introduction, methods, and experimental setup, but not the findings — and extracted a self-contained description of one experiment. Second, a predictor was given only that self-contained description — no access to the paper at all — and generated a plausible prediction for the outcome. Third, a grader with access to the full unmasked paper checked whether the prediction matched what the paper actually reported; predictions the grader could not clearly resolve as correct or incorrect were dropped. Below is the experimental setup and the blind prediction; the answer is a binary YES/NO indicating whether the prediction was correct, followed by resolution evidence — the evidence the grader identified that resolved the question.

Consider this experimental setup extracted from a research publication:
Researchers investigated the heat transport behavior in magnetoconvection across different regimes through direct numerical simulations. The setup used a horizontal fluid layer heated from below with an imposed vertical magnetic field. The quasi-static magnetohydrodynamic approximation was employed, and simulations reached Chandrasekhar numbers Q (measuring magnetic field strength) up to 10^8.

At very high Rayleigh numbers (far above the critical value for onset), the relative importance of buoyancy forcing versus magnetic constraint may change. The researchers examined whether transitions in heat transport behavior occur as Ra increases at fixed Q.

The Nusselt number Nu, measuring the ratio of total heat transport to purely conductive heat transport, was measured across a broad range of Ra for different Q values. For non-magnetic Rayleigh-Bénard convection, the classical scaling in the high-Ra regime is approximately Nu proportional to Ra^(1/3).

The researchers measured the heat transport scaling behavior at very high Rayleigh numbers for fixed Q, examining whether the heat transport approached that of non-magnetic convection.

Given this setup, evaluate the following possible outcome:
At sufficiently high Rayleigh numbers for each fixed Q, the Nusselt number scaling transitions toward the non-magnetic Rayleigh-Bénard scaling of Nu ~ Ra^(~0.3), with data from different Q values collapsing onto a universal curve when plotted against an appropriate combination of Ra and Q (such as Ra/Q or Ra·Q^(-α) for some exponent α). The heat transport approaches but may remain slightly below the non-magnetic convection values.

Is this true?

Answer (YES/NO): YES